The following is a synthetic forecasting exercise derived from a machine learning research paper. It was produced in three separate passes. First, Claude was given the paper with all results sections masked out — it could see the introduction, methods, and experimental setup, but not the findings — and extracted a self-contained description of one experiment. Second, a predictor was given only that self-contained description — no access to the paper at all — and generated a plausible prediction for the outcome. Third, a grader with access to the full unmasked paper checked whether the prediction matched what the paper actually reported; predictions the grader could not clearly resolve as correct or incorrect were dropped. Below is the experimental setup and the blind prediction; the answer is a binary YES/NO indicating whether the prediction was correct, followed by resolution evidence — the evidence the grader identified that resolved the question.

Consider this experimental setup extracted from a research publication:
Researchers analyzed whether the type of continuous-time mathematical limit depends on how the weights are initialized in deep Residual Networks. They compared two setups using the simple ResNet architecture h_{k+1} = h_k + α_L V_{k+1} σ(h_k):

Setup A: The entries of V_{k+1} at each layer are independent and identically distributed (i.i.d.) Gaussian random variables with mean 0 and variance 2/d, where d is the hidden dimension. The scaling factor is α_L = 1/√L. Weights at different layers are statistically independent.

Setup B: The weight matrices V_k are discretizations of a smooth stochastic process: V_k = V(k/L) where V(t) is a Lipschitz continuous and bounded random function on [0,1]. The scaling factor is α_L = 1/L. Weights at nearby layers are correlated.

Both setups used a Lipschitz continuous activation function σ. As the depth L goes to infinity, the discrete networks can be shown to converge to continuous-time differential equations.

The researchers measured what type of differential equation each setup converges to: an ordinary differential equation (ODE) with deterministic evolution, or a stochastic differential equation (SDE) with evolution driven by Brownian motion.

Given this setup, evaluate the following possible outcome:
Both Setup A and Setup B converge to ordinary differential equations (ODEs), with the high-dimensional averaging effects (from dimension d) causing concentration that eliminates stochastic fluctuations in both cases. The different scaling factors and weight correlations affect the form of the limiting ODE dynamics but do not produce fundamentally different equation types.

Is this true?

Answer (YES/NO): NO